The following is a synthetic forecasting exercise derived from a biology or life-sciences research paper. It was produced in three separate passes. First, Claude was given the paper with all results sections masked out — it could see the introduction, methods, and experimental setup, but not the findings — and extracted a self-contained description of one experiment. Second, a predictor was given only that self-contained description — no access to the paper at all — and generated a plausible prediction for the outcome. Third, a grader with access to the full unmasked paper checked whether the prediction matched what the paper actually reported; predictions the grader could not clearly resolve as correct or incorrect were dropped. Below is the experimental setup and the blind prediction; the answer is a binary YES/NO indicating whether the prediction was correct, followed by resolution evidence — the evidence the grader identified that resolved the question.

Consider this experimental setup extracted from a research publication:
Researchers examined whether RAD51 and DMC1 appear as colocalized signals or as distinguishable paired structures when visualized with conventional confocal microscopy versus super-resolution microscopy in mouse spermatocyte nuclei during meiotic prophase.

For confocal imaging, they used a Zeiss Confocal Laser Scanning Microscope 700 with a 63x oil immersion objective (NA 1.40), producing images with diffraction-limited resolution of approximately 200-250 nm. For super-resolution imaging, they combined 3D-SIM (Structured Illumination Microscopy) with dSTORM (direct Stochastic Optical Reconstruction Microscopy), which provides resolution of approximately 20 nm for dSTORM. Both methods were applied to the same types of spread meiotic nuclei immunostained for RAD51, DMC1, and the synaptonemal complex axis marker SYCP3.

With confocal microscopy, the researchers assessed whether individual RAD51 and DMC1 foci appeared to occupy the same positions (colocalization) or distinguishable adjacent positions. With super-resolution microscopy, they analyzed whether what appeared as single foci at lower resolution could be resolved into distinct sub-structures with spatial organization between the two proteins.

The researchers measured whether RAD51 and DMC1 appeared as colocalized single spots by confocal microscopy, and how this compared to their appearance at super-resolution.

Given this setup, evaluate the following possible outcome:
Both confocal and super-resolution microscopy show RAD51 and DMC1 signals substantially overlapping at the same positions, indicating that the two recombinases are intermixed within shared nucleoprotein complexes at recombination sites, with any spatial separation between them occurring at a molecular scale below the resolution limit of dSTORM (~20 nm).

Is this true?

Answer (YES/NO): NO